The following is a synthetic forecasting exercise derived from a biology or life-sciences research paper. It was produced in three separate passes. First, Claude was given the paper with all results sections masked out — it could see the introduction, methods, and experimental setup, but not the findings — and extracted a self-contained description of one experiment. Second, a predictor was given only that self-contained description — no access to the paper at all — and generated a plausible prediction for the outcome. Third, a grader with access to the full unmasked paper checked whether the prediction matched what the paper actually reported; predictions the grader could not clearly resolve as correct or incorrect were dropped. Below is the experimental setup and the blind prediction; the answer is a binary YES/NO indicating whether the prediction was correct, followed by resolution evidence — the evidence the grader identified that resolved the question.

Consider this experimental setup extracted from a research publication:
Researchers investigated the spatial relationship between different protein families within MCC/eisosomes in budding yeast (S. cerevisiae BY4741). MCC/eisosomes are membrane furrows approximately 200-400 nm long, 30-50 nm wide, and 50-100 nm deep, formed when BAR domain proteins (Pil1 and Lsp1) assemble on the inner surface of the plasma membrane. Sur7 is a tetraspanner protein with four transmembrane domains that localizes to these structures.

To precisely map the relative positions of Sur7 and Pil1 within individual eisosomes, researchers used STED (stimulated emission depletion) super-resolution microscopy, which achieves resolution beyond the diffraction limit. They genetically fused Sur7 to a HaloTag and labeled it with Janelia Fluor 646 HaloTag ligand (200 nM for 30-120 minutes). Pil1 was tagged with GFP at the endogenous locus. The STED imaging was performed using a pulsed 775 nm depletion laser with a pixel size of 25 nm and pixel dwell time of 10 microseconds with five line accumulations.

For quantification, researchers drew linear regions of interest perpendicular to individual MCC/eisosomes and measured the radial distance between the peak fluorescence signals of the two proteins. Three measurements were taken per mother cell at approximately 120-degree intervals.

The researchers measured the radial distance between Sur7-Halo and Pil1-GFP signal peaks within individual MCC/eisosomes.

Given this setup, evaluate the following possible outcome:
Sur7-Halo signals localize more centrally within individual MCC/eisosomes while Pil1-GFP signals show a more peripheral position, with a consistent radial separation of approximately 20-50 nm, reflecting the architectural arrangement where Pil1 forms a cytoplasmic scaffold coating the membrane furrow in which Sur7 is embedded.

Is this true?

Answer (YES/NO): NO